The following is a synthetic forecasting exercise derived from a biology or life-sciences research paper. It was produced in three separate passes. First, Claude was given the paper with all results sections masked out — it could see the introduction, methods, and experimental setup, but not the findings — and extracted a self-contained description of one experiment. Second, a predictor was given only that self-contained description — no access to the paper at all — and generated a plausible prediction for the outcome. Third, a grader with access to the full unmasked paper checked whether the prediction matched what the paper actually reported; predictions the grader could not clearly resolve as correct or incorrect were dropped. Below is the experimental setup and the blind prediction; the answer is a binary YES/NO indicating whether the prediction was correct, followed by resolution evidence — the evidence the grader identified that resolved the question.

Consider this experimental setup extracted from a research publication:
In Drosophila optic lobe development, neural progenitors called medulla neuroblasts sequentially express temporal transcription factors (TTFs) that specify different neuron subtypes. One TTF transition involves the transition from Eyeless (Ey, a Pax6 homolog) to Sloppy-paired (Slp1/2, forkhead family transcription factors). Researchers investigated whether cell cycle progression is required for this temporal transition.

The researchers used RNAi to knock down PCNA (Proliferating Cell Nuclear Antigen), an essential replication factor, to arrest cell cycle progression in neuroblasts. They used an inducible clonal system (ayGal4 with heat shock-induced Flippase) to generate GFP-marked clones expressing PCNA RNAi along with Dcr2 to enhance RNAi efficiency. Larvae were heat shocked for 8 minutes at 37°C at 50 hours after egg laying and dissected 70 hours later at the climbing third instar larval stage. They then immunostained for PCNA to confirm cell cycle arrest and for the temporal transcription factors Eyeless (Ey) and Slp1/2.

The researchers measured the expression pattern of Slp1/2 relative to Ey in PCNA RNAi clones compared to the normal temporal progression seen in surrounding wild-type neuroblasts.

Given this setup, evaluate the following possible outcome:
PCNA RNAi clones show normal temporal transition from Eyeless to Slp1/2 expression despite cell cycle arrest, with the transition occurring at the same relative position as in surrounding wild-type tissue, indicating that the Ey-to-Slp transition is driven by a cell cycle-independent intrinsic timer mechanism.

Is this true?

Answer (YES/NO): NO